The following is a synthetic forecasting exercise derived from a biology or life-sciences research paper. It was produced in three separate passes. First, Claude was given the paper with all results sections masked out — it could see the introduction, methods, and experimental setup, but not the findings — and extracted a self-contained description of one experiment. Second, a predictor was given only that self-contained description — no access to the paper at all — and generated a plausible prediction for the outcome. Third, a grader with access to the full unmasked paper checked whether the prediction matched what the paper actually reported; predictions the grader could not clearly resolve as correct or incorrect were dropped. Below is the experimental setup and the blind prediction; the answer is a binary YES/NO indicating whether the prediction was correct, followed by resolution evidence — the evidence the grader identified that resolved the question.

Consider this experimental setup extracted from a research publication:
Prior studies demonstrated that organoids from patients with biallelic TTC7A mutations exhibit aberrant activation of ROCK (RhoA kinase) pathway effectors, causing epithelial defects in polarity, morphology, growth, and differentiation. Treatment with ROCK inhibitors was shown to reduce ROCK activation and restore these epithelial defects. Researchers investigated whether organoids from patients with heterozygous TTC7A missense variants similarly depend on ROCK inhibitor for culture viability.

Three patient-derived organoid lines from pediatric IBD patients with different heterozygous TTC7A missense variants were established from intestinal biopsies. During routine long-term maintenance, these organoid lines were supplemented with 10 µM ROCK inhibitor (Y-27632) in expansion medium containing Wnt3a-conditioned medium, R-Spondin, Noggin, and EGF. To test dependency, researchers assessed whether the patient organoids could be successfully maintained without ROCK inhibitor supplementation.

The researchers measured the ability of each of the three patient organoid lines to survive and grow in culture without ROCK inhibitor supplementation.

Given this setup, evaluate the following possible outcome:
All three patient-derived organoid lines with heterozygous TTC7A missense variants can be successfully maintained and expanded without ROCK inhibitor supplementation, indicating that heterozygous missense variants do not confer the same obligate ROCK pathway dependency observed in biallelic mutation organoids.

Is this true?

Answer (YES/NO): NO